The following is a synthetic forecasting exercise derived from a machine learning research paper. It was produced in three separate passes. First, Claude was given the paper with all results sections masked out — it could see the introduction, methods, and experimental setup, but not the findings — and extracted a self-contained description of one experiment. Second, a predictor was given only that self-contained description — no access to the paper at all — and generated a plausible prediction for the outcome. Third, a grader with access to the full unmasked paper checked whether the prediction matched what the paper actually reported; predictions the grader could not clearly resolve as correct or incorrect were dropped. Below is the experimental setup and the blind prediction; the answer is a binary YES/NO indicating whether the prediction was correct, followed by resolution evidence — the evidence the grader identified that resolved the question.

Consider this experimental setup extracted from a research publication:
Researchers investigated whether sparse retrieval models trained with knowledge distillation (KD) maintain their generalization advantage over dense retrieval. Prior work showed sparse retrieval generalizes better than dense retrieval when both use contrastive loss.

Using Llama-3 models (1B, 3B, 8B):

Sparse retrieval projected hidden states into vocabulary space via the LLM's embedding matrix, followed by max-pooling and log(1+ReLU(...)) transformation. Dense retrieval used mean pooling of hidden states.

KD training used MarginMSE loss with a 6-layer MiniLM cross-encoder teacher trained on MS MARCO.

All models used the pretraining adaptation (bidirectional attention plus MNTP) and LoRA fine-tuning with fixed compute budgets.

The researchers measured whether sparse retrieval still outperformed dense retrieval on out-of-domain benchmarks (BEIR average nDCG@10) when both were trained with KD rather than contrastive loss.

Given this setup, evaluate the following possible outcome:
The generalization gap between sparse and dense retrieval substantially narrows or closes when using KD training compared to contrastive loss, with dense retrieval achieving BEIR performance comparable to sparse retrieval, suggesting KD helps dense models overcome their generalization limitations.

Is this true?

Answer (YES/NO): NO